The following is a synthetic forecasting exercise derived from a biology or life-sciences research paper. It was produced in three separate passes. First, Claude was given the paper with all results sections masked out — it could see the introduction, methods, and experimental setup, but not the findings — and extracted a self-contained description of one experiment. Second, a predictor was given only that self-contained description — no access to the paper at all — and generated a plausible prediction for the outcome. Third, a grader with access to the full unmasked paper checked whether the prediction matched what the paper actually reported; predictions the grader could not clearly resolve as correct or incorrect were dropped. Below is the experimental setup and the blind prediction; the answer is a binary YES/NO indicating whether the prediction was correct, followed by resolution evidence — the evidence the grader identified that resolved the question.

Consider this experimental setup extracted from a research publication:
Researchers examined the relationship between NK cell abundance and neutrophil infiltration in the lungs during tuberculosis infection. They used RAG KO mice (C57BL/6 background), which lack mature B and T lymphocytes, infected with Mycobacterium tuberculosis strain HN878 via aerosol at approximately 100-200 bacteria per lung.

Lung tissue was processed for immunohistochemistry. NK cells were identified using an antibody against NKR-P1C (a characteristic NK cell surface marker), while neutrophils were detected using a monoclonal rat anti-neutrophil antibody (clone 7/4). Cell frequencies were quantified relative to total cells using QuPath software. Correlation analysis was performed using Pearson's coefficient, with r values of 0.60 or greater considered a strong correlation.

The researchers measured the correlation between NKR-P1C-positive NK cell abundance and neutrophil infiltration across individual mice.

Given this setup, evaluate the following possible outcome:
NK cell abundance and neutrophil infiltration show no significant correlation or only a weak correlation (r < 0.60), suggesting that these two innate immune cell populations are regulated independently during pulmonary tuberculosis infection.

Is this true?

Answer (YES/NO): NO